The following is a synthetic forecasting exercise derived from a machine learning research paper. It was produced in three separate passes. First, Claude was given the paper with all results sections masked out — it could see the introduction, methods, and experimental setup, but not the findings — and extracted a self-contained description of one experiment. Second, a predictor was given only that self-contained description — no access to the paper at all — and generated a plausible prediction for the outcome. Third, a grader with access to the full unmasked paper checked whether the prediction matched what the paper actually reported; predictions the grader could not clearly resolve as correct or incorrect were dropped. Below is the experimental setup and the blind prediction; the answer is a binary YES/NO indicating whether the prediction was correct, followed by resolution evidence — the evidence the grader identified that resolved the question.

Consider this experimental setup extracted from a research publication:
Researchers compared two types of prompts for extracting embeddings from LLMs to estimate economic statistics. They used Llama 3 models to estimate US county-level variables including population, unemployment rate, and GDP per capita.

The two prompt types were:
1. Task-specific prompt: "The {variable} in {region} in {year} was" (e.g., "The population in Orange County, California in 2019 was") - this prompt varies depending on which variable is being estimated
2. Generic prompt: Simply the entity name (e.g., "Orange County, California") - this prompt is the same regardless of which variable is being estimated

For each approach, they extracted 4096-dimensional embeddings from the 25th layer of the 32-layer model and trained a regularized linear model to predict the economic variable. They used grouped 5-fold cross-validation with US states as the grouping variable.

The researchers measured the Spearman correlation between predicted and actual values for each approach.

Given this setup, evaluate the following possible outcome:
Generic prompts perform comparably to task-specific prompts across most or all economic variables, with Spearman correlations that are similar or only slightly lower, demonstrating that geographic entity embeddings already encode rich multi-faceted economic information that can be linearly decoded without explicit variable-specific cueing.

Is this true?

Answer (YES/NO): NO